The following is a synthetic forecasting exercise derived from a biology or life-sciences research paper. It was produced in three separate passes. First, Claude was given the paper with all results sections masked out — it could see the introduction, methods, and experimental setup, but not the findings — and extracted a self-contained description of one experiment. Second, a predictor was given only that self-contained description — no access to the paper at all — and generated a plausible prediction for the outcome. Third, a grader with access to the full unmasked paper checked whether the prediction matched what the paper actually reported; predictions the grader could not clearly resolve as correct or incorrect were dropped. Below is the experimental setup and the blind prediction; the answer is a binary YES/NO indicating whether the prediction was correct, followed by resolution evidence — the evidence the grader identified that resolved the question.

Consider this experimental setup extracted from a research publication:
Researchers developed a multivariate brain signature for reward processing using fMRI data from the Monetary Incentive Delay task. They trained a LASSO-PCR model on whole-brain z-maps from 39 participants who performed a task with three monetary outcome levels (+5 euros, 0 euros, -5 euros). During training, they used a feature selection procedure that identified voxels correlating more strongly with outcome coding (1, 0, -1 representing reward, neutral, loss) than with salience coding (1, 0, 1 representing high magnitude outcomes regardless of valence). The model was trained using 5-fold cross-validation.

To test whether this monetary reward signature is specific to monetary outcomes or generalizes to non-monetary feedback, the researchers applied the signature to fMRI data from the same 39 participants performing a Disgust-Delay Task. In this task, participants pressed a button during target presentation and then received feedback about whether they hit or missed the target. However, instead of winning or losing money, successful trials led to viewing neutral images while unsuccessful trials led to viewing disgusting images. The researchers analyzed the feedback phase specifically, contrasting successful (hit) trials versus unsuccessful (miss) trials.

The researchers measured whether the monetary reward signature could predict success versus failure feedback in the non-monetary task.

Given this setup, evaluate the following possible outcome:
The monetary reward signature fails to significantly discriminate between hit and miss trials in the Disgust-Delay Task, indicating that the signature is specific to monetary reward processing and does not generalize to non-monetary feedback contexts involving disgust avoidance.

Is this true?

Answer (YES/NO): NO